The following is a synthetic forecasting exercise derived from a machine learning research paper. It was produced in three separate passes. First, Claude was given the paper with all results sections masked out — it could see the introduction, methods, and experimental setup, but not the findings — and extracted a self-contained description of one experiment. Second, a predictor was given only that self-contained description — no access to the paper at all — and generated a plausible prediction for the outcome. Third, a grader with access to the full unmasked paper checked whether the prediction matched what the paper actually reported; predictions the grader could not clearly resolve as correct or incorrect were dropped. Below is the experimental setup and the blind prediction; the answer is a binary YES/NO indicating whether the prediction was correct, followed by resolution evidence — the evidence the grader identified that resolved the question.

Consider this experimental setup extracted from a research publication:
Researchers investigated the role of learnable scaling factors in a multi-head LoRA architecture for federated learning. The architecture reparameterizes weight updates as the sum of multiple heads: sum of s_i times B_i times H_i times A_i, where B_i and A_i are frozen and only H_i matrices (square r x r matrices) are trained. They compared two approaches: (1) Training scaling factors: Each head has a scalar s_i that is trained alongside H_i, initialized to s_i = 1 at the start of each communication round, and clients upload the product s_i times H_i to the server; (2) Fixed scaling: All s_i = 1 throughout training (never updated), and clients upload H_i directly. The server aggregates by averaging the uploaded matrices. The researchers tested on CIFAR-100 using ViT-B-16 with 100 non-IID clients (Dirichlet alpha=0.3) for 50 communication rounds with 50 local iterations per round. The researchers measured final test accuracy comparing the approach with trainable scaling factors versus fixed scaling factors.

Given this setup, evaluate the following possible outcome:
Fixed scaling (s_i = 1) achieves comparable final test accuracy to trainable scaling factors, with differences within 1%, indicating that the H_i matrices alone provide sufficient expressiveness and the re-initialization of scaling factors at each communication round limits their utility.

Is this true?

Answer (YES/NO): NO